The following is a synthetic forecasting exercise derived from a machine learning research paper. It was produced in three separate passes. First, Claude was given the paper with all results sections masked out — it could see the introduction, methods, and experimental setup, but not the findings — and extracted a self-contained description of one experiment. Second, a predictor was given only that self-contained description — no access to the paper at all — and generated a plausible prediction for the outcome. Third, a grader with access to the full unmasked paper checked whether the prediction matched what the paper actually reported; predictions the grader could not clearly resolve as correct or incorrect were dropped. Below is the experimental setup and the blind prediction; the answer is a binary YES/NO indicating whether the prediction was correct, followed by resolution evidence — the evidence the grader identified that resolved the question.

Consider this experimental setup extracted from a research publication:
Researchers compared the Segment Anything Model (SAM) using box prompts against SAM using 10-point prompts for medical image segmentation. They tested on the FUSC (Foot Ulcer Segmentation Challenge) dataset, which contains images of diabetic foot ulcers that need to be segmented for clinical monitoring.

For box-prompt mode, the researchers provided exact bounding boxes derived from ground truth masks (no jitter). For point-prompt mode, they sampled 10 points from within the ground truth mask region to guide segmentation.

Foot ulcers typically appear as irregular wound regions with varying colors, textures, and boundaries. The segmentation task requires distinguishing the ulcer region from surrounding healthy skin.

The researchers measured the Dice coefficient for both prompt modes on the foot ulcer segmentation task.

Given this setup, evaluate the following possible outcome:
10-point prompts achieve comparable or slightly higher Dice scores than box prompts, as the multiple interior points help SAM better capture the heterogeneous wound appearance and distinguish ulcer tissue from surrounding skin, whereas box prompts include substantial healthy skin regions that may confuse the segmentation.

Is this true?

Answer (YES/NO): NO